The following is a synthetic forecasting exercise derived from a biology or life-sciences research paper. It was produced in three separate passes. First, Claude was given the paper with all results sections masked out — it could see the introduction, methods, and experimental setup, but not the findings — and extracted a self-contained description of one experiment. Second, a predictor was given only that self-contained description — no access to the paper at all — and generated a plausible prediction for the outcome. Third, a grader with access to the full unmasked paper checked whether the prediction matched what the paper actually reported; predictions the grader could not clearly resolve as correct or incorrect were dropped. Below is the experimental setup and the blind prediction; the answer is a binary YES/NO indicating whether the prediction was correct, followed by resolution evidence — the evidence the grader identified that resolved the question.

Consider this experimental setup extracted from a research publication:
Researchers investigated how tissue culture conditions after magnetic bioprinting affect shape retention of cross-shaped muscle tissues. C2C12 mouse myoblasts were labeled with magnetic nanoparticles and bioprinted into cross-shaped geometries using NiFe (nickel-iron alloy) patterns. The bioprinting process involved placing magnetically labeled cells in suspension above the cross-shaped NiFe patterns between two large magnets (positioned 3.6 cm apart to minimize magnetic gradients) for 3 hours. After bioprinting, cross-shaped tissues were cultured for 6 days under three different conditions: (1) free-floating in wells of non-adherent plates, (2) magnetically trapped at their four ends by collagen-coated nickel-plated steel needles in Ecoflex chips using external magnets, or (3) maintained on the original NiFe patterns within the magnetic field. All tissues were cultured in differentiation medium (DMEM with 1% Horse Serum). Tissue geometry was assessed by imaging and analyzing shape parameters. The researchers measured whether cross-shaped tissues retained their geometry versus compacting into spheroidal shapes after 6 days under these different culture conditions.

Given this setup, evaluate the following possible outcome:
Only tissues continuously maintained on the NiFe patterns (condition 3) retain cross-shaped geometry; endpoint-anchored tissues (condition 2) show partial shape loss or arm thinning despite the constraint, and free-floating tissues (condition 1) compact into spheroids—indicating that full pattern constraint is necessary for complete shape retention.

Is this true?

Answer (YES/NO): NO